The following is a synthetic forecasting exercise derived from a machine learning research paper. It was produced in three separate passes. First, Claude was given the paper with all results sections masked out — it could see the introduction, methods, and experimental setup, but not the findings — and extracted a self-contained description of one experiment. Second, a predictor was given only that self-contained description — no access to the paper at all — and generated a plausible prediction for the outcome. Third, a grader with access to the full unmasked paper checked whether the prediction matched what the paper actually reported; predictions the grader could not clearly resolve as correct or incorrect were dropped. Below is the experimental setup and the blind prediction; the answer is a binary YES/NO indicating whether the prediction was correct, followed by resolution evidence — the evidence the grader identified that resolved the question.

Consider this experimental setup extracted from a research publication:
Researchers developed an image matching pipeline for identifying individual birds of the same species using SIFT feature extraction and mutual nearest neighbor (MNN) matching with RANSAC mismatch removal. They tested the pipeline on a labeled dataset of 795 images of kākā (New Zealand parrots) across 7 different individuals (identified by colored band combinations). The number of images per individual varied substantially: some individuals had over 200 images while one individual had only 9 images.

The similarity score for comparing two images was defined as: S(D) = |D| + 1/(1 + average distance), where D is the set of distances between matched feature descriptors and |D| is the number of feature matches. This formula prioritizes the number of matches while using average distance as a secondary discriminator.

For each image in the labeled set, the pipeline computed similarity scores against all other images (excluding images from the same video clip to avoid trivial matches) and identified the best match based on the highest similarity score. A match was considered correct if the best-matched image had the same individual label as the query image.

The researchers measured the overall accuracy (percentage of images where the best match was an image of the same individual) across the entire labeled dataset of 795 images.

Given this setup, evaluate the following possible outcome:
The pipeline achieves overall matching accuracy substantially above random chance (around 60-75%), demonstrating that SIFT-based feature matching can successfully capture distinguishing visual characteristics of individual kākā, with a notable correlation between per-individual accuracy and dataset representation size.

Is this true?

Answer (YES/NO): NO